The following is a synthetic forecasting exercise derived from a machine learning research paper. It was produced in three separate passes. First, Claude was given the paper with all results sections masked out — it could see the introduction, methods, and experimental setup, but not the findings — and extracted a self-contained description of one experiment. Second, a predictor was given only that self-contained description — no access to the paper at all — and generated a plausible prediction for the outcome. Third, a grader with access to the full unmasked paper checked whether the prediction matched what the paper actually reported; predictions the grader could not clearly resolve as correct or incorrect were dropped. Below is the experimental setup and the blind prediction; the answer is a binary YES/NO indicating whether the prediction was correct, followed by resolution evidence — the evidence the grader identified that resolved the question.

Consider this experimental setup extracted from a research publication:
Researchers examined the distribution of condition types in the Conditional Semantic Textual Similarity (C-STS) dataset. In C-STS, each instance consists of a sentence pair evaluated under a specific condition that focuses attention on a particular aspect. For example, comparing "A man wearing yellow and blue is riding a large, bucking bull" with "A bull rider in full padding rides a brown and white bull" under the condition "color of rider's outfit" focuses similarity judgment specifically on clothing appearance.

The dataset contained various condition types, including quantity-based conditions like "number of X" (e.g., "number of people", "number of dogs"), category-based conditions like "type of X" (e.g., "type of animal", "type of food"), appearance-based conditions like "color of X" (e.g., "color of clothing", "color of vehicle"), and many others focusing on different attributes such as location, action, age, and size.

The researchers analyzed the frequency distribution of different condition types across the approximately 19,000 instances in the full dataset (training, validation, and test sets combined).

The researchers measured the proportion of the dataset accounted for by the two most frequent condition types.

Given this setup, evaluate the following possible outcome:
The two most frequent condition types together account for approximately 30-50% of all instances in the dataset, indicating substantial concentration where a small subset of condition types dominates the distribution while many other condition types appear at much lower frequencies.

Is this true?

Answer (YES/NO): YES